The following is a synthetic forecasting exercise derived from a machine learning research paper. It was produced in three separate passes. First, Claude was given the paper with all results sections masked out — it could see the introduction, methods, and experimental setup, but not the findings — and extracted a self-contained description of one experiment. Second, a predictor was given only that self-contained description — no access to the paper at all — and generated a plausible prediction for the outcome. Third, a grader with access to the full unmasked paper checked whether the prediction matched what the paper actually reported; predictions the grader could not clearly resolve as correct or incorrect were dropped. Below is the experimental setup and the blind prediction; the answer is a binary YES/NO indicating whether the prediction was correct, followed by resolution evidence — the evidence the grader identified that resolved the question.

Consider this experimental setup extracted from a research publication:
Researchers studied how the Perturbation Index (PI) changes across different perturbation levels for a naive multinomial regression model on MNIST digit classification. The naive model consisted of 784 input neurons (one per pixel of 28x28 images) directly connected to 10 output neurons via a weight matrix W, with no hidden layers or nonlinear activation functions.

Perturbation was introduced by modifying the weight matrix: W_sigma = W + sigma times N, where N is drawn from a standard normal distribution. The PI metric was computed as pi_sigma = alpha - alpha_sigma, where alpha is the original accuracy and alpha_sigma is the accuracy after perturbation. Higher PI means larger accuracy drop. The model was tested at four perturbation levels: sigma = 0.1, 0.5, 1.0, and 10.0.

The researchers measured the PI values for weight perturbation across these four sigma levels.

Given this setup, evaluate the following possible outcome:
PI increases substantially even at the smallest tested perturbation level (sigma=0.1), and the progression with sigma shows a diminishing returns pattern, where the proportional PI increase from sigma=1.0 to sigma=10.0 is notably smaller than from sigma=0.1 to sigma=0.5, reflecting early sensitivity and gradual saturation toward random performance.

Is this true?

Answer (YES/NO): NO